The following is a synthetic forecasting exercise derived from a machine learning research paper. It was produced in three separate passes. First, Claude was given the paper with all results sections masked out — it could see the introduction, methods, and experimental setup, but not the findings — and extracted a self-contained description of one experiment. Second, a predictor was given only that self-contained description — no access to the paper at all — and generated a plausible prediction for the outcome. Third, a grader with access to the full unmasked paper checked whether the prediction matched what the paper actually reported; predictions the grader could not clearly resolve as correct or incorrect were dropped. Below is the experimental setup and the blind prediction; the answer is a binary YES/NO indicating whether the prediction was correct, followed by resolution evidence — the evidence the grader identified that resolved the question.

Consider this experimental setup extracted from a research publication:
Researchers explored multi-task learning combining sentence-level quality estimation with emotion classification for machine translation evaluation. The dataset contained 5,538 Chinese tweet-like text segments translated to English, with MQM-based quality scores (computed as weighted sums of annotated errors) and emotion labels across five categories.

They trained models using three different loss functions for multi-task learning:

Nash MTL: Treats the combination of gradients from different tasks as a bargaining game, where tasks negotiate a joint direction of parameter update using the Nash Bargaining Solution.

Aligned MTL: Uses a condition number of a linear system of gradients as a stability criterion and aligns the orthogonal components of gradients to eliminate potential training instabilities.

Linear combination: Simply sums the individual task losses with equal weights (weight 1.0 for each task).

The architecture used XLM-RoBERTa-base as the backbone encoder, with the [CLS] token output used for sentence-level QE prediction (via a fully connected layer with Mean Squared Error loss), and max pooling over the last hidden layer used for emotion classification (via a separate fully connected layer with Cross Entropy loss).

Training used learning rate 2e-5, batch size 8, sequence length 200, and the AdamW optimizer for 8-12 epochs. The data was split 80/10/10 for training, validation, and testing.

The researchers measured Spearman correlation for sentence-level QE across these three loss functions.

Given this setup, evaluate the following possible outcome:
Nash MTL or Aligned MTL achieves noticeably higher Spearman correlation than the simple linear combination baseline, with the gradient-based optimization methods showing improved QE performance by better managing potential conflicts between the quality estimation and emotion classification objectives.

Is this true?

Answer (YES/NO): YES